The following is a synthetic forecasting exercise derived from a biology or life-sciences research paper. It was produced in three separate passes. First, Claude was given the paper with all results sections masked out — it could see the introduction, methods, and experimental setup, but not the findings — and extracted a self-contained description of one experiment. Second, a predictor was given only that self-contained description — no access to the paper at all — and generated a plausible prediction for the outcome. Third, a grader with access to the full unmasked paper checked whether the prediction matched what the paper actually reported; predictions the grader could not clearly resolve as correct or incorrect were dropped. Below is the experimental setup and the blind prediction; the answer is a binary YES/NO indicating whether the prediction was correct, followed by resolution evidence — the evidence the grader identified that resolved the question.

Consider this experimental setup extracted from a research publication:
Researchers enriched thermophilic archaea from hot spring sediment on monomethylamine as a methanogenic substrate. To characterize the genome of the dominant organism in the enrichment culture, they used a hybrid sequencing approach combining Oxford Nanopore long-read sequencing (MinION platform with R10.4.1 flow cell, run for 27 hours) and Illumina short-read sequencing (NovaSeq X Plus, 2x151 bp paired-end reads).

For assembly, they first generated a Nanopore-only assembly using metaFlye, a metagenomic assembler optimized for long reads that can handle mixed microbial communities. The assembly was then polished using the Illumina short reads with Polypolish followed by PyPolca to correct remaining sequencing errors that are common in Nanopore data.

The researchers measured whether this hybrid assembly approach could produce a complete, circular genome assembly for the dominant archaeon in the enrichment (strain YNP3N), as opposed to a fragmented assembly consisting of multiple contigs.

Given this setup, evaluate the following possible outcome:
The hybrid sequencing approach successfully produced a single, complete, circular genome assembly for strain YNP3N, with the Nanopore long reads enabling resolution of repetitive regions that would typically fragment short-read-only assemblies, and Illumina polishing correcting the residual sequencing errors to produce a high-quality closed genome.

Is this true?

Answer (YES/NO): YES